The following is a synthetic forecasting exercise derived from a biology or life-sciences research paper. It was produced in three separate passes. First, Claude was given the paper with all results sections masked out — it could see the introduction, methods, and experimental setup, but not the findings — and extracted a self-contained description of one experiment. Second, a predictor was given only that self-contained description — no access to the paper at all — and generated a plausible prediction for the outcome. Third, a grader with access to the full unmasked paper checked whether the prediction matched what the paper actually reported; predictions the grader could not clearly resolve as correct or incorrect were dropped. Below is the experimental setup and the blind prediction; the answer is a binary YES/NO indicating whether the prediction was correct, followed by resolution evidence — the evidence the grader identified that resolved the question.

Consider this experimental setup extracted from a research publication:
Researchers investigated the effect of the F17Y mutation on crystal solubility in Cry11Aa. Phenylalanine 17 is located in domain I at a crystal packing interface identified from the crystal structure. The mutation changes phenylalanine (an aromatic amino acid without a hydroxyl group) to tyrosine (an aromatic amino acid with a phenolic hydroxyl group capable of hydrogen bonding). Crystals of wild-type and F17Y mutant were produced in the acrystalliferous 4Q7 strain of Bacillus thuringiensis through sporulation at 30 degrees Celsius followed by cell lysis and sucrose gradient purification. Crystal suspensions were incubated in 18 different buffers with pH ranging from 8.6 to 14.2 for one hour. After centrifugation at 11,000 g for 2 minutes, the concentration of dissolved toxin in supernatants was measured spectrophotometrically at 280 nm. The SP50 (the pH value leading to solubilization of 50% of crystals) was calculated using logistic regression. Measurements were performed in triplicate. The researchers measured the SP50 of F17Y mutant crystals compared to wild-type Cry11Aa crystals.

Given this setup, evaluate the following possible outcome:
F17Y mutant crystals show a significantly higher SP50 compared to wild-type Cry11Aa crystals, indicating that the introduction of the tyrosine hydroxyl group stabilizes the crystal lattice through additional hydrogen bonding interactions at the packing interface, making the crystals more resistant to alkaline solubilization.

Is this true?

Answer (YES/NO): NO